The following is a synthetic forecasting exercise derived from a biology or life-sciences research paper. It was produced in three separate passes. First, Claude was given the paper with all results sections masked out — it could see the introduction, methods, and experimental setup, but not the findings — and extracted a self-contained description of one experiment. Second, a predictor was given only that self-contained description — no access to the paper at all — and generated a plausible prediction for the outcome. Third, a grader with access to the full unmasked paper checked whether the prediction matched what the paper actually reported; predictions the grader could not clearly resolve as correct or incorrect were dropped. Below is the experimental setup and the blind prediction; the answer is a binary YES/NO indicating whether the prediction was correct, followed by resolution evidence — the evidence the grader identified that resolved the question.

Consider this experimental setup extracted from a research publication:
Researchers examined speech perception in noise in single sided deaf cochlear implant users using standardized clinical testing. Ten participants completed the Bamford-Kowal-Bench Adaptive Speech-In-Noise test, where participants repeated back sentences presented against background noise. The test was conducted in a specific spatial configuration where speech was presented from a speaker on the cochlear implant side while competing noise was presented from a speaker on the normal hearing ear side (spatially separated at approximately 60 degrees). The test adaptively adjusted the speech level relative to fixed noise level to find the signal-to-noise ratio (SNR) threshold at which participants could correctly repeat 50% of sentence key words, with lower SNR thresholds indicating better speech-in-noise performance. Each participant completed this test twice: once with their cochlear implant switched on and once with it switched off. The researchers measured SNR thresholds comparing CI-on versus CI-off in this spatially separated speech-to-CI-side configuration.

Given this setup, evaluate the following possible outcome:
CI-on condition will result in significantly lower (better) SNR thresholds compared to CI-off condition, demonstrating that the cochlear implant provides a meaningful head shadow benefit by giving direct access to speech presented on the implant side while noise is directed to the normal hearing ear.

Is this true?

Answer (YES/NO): YES